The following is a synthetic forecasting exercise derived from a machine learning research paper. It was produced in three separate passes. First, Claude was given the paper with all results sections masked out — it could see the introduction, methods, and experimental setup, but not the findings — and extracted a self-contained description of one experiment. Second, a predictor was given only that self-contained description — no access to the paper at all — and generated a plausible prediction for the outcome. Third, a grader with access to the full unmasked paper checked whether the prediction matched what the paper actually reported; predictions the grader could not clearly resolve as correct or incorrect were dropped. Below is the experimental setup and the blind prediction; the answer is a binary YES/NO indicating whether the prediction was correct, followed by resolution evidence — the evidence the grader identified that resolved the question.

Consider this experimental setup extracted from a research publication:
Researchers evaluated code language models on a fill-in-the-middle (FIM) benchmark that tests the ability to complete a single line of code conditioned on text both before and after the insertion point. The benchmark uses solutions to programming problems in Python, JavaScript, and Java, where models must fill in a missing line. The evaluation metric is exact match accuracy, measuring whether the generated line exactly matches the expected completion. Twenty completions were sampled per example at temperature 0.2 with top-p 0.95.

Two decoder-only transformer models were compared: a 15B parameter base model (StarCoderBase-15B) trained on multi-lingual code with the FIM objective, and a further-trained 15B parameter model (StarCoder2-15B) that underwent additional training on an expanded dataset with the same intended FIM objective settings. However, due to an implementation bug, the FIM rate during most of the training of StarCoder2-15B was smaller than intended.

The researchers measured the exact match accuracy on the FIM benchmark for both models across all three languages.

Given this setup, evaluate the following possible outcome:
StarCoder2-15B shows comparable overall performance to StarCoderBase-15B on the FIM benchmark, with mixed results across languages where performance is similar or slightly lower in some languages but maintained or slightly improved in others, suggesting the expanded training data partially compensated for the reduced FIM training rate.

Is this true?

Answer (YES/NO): NO